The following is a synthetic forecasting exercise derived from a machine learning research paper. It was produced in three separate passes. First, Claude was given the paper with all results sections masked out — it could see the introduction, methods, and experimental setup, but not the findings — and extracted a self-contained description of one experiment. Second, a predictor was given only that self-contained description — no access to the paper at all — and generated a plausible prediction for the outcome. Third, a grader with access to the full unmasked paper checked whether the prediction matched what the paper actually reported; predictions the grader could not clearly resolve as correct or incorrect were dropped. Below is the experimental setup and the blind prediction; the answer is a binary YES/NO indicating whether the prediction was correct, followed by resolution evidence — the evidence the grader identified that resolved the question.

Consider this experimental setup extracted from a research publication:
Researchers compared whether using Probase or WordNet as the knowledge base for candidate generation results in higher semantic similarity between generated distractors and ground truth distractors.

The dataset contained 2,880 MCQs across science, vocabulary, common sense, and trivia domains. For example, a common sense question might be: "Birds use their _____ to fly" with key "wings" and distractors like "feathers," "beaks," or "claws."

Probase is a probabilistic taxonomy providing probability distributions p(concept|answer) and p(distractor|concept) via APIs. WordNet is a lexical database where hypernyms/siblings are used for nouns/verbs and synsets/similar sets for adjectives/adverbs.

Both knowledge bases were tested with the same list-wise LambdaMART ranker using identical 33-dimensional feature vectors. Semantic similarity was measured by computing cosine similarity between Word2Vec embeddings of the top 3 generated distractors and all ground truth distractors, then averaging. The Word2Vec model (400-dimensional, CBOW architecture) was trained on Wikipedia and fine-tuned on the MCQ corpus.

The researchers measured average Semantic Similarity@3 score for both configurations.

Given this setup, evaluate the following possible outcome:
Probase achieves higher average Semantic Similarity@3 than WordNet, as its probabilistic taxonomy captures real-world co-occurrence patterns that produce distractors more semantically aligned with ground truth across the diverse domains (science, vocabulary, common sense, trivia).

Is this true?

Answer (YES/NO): YES